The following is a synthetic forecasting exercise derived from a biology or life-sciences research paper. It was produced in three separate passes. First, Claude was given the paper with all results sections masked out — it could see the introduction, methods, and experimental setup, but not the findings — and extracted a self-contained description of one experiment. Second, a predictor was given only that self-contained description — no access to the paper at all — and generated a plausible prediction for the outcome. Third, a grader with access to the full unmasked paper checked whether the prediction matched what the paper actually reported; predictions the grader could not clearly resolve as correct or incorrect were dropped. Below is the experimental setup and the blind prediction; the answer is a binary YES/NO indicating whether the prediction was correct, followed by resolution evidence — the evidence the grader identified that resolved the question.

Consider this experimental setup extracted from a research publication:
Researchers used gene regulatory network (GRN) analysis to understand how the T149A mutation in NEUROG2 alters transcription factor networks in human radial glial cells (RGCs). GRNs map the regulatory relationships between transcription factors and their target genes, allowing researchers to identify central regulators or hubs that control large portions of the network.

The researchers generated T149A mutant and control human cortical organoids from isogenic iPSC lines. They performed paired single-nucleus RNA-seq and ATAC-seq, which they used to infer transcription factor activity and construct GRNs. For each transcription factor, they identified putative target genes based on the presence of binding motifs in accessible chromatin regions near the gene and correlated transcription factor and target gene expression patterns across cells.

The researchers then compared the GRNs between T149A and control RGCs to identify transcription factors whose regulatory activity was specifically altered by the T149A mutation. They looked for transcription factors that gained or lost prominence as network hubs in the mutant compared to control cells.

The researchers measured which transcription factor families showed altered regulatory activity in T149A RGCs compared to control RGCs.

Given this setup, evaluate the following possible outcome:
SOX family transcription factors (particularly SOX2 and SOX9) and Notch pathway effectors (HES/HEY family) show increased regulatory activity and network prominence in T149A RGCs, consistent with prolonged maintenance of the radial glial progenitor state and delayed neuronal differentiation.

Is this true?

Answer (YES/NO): NO